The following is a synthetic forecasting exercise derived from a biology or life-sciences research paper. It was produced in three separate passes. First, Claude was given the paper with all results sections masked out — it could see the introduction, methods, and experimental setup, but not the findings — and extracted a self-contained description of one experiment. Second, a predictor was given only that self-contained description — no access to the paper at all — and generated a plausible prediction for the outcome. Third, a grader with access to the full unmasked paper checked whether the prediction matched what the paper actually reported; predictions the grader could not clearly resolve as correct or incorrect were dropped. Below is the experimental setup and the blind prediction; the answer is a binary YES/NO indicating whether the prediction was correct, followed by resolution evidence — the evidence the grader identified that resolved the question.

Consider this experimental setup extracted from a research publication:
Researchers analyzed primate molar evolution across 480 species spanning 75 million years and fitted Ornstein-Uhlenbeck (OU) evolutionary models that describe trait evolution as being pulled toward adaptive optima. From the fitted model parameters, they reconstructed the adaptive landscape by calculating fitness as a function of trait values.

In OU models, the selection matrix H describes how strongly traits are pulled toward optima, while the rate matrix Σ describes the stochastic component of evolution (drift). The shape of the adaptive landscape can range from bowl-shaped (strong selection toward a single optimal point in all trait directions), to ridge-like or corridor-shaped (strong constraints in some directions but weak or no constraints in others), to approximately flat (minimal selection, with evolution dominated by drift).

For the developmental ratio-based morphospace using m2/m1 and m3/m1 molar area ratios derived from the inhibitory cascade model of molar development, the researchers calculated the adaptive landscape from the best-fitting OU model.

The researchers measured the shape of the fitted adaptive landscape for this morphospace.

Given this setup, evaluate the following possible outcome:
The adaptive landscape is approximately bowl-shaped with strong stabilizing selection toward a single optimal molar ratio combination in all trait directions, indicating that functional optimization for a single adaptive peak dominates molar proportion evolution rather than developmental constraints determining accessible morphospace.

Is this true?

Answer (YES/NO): NO